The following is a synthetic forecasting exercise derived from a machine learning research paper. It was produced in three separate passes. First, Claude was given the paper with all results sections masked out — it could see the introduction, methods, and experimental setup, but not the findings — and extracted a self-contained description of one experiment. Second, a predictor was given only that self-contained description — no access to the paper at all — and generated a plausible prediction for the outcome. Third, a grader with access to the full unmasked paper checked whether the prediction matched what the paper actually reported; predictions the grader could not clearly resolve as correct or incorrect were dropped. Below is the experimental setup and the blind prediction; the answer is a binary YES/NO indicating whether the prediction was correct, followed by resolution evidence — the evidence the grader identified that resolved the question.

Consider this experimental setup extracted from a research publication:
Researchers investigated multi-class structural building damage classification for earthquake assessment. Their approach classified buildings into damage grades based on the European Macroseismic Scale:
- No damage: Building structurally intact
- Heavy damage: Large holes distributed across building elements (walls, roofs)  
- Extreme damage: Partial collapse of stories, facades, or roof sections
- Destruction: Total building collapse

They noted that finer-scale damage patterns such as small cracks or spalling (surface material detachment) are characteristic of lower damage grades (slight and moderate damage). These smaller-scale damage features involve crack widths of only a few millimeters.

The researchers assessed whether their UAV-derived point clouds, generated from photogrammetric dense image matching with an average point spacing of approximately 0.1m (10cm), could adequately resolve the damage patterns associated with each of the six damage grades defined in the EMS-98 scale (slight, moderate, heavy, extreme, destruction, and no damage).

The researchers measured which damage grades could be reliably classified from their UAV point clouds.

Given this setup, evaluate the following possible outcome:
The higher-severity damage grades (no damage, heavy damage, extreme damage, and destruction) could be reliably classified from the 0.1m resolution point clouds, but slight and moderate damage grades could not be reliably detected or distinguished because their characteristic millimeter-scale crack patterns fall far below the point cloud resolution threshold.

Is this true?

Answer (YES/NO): YES